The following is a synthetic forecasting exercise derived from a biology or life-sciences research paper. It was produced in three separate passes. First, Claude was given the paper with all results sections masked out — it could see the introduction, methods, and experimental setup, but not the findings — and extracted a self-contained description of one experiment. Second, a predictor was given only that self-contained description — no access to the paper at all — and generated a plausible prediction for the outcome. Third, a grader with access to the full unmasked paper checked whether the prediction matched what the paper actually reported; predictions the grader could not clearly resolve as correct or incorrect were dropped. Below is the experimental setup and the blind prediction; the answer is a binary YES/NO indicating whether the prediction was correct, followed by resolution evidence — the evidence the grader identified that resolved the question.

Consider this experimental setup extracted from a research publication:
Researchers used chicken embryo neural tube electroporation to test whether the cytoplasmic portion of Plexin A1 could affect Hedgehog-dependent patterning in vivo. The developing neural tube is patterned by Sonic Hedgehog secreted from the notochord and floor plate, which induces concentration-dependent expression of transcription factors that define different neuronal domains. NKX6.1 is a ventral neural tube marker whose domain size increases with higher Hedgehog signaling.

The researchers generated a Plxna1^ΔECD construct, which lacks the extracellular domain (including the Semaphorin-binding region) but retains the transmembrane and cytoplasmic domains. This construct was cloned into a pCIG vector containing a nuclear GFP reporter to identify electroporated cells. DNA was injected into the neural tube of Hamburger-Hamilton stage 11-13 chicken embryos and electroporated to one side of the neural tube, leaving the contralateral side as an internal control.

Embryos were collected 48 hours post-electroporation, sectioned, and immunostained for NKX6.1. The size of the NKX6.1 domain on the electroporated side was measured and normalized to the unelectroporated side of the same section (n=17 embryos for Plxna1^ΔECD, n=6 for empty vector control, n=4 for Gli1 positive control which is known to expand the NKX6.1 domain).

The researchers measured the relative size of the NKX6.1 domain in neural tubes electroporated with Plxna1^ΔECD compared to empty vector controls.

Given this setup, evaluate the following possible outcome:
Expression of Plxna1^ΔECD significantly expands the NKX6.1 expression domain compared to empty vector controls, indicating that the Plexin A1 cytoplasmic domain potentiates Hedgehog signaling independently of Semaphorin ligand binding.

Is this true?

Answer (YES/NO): NO